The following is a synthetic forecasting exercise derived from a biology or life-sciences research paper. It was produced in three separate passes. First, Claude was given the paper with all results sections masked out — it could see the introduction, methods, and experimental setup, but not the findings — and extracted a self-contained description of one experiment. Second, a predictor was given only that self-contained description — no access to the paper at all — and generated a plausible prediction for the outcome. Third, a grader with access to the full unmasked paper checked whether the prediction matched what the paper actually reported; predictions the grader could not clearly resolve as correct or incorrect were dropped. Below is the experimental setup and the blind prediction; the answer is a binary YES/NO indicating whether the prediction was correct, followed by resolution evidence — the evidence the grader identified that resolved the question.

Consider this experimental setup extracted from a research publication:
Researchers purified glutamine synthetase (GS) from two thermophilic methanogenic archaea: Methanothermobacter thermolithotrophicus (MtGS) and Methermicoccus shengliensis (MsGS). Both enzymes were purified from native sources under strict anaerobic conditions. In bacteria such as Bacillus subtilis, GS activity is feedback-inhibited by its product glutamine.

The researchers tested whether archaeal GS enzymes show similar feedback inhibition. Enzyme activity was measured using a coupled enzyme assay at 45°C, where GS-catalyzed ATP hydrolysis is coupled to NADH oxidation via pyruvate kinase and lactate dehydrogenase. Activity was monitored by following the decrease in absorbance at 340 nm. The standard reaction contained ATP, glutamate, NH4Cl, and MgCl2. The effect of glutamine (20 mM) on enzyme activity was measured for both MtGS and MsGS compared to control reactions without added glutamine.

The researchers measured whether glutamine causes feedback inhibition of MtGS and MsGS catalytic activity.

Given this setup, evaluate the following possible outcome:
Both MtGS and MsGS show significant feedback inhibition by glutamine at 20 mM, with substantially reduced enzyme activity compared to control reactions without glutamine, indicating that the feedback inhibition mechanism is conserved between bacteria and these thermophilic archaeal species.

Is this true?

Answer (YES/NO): NO